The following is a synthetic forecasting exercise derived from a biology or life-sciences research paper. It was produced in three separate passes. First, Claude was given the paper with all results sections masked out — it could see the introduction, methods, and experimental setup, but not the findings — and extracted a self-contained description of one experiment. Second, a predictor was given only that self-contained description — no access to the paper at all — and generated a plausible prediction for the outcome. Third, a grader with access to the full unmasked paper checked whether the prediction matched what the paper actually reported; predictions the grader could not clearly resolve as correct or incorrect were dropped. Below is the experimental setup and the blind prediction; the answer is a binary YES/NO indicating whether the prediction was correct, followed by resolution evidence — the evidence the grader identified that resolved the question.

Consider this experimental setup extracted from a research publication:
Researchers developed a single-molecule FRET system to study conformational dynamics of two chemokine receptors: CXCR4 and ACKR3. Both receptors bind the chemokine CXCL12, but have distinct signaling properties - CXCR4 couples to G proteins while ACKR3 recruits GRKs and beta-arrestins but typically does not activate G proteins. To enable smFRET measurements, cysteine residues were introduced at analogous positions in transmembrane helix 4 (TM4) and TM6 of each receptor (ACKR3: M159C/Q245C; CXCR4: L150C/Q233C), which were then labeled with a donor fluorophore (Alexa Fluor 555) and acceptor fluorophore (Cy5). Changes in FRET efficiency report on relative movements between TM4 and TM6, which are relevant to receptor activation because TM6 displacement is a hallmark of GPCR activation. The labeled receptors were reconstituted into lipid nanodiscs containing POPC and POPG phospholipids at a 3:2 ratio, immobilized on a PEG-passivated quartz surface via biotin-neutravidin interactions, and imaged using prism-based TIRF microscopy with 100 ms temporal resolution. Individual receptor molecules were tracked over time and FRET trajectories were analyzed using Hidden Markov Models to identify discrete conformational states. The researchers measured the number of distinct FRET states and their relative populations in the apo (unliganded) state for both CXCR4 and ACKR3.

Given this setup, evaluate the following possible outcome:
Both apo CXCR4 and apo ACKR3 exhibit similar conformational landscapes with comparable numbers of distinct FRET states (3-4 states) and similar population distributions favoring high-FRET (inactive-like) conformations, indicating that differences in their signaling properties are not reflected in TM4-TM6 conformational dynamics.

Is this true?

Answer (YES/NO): NO